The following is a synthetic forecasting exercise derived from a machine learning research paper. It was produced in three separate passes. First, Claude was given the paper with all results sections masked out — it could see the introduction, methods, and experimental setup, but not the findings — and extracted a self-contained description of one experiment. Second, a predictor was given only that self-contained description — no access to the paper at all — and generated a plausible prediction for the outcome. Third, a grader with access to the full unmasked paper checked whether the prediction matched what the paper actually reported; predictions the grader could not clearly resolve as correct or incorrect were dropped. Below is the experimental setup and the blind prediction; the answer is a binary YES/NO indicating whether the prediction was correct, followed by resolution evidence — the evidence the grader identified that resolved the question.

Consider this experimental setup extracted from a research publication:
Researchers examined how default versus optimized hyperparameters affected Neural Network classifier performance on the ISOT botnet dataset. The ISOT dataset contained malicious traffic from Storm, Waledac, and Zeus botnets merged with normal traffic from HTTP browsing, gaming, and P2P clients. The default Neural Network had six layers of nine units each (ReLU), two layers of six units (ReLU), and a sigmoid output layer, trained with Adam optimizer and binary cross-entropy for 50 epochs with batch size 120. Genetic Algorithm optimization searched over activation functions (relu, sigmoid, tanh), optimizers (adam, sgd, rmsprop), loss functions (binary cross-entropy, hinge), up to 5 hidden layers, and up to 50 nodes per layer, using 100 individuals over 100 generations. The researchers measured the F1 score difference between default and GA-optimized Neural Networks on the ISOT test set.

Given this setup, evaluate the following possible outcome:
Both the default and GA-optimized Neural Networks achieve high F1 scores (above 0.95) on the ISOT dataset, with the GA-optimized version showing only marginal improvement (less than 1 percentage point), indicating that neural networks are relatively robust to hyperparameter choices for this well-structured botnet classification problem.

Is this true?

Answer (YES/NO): NO